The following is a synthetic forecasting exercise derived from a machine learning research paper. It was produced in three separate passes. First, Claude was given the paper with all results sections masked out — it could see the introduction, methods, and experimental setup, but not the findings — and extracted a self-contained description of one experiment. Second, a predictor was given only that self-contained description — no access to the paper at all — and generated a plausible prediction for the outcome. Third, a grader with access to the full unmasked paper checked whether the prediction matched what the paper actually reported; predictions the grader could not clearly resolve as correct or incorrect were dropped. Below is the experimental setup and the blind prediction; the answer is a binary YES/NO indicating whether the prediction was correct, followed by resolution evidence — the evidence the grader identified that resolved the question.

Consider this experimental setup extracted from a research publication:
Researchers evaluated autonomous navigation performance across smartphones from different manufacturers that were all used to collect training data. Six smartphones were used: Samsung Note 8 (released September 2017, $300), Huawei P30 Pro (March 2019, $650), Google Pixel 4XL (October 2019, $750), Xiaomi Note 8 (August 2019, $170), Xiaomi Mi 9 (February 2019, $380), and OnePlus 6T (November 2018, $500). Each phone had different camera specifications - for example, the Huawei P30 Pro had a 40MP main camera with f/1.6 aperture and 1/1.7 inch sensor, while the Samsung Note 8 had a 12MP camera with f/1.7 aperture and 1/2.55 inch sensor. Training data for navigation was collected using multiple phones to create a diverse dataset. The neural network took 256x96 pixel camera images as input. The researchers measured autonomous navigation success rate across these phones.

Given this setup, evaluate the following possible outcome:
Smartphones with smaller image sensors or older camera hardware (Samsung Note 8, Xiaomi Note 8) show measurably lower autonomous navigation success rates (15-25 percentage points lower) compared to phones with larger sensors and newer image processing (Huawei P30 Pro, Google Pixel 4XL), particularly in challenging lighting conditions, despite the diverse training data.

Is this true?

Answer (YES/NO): NO